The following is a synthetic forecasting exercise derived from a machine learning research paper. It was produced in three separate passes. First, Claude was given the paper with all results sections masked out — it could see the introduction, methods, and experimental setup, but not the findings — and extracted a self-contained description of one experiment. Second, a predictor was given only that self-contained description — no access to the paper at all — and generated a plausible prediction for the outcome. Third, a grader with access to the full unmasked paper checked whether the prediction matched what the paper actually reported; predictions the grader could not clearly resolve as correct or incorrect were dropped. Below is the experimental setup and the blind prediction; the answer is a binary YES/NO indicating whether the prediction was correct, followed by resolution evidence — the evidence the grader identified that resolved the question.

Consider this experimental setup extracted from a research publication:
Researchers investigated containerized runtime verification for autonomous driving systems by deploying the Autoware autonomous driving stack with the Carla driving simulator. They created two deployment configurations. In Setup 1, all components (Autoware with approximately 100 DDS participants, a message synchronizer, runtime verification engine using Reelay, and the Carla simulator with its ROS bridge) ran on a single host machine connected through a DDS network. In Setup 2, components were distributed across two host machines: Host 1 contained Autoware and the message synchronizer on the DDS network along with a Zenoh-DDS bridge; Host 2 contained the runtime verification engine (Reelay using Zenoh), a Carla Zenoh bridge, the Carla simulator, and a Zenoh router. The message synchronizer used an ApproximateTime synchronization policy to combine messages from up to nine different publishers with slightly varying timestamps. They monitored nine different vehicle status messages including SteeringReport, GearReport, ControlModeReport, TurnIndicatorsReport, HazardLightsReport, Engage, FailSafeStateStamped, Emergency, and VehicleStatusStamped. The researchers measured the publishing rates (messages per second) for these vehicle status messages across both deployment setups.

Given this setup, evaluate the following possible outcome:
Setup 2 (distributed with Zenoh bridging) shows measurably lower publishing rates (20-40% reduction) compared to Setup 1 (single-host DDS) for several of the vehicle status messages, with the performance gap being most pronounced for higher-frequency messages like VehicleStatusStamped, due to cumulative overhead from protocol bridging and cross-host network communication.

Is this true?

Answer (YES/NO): NO